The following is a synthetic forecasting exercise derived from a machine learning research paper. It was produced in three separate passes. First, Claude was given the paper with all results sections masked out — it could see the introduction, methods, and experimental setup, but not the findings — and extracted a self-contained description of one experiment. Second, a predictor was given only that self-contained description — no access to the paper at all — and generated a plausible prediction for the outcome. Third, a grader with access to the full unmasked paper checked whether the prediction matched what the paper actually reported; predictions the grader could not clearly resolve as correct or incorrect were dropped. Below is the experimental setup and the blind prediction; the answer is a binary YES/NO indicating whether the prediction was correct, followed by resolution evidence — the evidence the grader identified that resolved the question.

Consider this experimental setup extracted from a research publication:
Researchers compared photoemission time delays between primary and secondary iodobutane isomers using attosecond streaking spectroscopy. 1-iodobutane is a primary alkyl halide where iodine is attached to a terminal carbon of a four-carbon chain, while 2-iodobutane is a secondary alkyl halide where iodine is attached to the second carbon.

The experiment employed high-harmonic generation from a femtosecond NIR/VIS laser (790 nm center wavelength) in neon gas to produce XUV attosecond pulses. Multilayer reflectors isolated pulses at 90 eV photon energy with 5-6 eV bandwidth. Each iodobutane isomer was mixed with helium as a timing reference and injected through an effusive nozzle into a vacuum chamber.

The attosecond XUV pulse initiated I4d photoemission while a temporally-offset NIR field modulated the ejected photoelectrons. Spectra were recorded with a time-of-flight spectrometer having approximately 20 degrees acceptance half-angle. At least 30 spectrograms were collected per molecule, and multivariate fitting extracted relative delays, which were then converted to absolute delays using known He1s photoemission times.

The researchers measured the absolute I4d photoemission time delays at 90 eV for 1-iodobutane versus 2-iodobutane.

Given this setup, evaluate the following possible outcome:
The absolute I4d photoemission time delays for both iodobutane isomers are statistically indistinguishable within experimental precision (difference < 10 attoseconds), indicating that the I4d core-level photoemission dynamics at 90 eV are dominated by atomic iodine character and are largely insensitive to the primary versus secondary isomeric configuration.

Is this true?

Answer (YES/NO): YES